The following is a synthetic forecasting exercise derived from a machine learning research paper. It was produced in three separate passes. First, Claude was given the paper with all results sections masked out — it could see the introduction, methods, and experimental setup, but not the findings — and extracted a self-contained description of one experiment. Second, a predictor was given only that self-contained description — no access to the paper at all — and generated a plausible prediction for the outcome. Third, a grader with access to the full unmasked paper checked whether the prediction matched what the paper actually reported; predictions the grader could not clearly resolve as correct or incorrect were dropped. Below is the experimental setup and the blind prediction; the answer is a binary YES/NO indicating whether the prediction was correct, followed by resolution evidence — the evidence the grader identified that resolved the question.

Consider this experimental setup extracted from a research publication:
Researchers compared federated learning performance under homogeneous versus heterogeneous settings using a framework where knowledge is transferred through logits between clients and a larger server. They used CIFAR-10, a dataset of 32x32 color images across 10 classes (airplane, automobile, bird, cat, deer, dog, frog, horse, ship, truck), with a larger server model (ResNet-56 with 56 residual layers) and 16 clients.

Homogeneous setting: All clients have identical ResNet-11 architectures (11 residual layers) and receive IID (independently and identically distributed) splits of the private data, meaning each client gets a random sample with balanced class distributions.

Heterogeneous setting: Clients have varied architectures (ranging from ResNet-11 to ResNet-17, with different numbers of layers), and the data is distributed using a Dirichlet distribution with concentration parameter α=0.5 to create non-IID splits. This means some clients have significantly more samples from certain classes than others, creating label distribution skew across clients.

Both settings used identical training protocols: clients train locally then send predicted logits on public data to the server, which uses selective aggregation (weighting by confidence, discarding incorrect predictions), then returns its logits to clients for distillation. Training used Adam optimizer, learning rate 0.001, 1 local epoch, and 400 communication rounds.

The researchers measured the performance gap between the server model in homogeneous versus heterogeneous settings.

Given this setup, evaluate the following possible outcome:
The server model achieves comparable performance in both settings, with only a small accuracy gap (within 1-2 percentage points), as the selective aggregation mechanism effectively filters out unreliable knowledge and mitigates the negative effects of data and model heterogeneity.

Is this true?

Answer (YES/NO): YES